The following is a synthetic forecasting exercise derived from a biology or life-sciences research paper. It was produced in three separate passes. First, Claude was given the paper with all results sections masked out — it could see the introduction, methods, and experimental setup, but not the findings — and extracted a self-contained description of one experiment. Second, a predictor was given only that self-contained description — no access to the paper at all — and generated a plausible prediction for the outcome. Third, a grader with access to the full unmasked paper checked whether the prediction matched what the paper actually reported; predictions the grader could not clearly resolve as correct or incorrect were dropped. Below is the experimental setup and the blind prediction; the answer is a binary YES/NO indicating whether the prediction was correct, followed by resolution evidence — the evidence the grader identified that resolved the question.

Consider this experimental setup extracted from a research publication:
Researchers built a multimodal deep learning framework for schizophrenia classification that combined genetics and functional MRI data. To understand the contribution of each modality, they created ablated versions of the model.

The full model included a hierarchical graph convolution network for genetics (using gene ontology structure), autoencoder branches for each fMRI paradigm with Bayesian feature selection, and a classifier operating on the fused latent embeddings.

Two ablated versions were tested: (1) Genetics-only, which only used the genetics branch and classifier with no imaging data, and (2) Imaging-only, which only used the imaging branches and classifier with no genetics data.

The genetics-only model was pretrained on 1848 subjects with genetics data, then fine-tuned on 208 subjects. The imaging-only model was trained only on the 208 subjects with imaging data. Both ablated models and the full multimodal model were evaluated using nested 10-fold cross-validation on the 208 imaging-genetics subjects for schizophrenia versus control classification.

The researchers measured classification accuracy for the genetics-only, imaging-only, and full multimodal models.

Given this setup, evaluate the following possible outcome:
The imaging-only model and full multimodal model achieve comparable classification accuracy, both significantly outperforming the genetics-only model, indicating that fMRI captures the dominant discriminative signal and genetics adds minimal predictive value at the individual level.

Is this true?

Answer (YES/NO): NO